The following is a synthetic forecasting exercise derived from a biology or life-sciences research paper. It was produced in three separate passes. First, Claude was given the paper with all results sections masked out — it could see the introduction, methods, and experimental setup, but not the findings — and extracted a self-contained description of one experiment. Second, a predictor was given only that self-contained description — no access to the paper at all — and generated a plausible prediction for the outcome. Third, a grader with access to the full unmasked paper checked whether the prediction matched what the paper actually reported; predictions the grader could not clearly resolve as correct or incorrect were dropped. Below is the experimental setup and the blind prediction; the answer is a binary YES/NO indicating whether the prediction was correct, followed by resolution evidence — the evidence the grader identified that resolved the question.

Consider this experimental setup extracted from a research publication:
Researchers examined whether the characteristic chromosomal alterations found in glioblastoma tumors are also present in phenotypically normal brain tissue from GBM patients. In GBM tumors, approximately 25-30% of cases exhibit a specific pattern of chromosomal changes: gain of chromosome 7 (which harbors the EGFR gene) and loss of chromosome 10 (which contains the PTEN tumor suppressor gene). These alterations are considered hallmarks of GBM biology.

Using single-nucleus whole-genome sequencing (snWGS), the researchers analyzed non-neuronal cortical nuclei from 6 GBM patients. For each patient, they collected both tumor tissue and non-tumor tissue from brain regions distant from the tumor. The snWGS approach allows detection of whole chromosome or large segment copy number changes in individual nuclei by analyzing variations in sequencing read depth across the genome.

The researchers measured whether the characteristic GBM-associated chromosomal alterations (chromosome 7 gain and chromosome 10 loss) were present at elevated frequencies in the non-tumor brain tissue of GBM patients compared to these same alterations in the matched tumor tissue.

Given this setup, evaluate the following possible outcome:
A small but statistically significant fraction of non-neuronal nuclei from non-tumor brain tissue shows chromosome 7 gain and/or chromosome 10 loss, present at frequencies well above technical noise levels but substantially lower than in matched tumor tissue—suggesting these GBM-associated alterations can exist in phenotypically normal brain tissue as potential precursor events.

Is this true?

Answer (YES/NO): NO